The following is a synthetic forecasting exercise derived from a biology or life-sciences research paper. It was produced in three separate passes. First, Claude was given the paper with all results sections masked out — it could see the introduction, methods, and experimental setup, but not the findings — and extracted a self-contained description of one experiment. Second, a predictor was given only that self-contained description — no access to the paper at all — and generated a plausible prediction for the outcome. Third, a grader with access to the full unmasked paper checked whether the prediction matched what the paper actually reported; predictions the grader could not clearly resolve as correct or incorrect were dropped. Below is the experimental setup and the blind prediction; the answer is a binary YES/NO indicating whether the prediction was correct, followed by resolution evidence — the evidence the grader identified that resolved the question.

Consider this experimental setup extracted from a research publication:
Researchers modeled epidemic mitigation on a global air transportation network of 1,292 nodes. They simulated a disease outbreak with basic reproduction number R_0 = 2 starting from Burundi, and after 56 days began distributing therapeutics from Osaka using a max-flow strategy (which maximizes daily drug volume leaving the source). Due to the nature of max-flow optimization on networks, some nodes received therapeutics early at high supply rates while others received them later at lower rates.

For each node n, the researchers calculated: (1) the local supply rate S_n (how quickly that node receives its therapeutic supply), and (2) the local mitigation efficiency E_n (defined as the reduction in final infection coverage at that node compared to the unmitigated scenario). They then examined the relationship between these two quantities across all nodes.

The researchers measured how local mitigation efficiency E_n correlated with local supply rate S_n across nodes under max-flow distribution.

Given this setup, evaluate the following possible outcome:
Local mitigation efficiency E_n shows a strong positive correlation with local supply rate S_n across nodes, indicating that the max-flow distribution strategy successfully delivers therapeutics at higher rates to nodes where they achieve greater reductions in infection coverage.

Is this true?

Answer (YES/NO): NO